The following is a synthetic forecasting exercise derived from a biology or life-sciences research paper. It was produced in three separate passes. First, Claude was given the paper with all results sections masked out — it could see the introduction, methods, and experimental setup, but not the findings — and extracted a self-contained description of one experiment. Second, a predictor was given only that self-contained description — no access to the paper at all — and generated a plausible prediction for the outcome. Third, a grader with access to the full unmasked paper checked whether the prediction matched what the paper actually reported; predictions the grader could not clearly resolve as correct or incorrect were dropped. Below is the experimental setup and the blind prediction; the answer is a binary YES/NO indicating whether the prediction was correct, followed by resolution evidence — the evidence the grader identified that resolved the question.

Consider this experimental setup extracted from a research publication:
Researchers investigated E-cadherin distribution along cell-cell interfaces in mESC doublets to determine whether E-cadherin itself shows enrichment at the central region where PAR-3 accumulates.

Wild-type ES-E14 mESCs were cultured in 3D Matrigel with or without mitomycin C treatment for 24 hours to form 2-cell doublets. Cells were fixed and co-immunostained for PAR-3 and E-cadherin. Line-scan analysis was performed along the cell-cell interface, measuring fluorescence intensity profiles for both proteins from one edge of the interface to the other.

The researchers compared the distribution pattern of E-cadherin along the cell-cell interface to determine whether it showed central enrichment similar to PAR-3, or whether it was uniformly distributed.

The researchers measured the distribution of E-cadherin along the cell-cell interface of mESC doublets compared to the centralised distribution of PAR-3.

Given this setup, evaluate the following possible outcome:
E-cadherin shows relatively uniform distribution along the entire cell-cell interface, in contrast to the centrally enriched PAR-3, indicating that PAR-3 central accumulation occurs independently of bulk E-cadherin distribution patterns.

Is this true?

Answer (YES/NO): YES